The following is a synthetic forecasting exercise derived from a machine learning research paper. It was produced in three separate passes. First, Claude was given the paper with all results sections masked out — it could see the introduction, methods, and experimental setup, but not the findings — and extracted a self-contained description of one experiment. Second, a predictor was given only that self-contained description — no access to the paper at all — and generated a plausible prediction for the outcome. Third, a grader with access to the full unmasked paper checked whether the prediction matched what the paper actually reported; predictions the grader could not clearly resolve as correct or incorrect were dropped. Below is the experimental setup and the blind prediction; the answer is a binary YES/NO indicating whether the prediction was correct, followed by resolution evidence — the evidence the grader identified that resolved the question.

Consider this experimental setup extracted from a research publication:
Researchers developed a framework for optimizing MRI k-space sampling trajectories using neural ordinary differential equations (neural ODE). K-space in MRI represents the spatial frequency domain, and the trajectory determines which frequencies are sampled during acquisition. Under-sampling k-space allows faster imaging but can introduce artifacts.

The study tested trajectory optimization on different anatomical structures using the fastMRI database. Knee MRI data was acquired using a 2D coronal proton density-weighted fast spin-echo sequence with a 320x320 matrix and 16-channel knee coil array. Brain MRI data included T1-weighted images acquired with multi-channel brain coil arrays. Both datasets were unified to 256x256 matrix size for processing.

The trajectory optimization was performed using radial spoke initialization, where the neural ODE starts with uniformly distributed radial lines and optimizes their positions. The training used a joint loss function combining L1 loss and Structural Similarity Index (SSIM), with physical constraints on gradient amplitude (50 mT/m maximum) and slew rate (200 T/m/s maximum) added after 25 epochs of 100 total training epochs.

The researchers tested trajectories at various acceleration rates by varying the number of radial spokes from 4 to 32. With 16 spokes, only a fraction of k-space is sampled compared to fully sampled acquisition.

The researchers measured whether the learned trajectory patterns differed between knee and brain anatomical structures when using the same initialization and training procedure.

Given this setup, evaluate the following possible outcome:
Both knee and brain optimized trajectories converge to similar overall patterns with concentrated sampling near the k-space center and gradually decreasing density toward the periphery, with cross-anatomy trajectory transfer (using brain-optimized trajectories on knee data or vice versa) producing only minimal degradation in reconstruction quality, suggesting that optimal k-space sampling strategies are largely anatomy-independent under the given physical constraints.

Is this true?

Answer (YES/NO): NO